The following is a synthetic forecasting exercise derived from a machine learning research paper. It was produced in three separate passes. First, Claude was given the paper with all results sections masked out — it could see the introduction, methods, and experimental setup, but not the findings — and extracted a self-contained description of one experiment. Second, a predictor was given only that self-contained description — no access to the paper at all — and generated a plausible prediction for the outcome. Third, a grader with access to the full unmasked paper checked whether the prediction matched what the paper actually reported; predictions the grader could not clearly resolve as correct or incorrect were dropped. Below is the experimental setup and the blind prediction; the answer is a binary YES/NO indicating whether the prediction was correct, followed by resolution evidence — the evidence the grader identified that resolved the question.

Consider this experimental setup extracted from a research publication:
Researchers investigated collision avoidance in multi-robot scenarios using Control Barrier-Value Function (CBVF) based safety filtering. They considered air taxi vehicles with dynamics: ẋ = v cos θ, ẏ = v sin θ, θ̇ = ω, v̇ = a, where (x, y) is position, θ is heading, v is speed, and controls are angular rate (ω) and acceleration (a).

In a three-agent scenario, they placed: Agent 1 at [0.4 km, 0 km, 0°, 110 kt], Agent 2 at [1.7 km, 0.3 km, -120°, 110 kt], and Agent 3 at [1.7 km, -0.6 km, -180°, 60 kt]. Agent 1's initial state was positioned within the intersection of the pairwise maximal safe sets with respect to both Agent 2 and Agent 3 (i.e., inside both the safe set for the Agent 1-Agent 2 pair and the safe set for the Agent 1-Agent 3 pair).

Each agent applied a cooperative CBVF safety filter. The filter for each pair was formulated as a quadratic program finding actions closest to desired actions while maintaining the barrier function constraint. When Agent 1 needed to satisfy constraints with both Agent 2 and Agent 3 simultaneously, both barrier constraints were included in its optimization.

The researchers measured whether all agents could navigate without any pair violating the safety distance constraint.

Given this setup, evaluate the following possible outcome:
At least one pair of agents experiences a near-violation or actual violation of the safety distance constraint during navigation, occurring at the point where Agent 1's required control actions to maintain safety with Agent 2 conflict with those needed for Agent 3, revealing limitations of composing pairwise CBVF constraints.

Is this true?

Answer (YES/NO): YES